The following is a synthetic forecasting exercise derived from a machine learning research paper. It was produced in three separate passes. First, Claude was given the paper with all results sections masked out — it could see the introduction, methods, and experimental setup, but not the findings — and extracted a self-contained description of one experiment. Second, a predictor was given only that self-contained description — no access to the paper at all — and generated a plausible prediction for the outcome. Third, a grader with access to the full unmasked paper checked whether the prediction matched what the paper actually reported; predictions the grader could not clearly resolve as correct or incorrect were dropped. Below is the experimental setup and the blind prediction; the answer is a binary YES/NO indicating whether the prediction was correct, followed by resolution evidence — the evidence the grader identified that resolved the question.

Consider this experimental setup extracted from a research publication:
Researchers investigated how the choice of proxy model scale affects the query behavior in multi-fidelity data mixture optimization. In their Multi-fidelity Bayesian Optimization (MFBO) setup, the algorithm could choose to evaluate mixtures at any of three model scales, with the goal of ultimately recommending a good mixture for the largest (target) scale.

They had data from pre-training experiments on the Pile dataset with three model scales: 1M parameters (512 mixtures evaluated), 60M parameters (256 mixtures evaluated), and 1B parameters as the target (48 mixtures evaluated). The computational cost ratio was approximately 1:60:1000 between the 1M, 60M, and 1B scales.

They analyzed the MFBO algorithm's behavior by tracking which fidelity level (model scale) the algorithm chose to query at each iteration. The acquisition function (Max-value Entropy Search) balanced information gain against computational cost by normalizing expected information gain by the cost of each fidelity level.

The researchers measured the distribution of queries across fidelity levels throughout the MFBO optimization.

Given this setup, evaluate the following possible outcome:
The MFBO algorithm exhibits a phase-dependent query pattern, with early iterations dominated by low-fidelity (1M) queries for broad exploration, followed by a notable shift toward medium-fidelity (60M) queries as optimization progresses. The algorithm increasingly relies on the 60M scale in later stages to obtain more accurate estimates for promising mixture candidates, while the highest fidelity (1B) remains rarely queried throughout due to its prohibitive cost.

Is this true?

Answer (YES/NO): NO